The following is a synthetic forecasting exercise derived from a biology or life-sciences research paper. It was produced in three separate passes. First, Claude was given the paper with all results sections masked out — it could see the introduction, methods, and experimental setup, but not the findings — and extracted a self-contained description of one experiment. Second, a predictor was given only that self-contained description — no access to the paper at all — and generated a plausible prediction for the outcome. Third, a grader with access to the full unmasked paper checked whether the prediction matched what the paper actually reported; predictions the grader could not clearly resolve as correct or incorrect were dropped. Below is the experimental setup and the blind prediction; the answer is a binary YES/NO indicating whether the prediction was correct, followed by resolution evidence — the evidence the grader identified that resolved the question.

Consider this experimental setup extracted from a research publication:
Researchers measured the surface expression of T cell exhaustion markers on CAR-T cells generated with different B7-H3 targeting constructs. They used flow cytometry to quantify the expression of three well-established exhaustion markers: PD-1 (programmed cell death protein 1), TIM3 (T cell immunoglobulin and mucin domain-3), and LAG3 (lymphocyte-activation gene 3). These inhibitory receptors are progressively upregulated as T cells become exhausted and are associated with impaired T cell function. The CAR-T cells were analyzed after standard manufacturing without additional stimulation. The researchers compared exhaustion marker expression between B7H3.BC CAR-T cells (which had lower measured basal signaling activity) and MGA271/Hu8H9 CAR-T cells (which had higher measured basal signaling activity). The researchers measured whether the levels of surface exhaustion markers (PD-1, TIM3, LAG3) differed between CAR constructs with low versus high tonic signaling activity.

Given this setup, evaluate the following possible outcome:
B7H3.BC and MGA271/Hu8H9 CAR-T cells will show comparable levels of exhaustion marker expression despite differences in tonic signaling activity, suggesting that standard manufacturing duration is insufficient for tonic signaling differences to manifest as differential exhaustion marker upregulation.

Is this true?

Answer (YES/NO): NO